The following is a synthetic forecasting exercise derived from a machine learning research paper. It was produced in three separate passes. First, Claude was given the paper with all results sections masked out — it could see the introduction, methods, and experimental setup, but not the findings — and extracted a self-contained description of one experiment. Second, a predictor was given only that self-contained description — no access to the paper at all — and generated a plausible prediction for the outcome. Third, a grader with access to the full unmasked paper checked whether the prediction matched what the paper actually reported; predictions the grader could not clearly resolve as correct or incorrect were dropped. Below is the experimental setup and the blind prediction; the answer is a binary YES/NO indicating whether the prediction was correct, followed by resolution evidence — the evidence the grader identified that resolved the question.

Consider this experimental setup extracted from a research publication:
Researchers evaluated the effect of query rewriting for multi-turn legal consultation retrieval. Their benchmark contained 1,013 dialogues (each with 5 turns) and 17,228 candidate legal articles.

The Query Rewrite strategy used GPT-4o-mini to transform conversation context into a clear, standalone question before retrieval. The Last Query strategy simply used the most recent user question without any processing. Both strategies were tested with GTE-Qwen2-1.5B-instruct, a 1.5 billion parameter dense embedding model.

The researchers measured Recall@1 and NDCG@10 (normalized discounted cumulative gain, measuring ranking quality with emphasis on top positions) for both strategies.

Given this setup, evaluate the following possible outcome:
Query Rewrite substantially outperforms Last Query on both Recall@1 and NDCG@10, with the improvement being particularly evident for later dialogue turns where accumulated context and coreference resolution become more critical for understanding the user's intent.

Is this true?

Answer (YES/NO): NO